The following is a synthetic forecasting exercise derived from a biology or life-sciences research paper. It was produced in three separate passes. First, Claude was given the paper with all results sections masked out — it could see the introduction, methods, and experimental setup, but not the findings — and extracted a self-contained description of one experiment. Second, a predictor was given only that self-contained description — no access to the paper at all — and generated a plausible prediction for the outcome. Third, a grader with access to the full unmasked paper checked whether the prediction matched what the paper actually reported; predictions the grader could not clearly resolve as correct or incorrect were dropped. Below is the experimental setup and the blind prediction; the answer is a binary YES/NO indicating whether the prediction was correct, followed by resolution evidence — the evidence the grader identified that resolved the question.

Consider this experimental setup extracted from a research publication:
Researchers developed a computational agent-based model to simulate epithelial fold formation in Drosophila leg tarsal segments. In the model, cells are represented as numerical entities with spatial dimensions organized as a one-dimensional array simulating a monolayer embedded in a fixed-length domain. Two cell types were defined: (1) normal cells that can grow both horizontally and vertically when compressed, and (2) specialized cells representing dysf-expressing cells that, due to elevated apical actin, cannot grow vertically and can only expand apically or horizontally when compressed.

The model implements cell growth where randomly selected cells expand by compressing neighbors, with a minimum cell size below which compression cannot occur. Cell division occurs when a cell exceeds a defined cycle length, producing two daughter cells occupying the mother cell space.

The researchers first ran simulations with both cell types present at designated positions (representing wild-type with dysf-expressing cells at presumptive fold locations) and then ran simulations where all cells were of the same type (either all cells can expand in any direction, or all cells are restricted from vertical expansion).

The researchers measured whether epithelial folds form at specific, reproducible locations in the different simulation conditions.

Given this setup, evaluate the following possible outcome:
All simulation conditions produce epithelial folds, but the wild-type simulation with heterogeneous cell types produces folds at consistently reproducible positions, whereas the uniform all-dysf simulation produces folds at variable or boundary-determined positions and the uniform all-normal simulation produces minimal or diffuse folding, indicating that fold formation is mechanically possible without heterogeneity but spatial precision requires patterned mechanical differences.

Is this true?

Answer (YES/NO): NO